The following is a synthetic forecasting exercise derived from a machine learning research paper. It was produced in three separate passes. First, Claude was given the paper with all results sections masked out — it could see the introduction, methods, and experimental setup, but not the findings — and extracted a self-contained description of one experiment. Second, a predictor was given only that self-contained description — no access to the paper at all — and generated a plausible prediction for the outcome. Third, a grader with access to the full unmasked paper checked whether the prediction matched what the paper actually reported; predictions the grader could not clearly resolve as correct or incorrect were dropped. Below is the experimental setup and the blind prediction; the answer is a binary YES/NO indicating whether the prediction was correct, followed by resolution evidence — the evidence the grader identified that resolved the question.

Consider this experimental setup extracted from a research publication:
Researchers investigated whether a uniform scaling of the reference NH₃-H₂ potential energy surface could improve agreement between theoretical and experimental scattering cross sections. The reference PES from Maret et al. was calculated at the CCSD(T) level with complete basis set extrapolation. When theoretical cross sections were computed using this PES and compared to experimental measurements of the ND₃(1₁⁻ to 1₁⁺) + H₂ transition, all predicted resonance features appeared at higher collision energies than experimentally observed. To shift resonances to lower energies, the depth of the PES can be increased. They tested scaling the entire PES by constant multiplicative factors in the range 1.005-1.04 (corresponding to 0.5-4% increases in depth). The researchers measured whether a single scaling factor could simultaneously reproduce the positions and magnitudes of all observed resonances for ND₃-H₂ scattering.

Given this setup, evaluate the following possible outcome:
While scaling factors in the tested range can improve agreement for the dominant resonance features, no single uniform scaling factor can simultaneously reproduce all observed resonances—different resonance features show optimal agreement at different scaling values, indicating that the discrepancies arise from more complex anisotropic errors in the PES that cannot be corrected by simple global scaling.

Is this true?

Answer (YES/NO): YES